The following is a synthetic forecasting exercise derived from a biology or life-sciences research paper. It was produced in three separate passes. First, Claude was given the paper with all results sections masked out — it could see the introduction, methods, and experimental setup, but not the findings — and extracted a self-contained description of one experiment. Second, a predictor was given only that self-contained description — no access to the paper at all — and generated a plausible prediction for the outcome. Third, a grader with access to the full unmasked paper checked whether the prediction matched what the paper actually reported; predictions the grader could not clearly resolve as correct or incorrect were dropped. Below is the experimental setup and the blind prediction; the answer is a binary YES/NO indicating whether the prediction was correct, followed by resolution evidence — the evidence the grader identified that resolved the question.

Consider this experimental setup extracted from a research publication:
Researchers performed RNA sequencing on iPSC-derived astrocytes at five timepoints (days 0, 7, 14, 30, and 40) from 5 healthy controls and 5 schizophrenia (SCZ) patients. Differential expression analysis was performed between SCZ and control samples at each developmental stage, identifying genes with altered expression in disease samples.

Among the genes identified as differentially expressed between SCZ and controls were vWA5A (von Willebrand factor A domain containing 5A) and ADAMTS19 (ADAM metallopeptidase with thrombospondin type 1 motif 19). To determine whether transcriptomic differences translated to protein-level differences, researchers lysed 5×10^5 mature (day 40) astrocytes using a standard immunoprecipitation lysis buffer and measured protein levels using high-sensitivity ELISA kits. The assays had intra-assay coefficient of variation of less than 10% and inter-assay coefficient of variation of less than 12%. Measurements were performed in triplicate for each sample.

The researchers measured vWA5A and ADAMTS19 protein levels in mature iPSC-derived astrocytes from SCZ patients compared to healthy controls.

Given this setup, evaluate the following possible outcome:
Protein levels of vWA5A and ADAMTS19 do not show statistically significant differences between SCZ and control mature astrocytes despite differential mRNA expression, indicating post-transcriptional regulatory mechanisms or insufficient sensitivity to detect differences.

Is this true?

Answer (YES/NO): NO